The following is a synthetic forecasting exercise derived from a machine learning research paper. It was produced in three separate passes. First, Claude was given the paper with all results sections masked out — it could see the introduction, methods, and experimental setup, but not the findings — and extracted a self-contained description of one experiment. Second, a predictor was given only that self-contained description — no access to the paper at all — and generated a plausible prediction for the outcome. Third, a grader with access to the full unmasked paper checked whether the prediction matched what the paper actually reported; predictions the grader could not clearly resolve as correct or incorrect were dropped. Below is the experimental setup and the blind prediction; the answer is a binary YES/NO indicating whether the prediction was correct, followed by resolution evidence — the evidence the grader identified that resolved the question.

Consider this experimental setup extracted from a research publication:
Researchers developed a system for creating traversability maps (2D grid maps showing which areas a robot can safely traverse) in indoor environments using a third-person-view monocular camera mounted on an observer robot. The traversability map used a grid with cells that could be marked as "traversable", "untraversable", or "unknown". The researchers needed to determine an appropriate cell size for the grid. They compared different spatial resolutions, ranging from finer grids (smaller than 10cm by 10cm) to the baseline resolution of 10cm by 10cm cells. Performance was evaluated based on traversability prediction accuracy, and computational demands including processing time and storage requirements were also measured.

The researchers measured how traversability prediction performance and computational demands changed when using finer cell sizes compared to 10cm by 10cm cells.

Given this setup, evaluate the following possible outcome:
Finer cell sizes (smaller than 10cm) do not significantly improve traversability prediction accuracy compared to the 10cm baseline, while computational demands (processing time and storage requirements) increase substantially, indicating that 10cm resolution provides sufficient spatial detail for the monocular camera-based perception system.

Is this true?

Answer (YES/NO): YES